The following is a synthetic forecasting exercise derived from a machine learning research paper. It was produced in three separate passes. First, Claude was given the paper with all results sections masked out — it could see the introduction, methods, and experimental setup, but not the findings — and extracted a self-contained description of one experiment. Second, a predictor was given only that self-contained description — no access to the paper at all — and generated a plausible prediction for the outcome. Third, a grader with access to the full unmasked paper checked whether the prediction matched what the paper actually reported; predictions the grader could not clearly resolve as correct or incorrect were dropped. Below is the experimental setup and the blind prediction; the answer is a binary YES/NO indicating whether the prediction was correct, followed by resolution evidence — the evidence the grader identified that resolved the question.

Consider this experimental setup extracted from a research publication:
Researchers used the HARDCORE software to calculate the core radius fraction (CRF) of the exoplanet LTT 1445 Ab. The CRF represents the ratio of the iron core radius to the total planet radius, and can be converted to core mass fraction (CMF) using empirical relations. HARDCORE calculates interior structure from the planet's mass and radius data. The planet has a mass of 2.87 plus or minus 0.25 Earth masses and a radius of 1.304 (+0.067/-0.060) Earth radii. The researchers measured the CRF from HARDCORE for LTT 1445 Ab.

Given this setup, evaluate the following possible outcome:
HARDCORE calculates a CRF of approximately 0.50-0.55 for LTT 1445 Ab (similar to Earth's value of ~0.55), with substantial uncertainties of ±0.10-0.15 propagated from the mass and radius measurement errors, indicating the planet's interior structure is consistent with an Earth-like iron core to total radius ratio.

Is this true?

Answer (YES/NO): NO